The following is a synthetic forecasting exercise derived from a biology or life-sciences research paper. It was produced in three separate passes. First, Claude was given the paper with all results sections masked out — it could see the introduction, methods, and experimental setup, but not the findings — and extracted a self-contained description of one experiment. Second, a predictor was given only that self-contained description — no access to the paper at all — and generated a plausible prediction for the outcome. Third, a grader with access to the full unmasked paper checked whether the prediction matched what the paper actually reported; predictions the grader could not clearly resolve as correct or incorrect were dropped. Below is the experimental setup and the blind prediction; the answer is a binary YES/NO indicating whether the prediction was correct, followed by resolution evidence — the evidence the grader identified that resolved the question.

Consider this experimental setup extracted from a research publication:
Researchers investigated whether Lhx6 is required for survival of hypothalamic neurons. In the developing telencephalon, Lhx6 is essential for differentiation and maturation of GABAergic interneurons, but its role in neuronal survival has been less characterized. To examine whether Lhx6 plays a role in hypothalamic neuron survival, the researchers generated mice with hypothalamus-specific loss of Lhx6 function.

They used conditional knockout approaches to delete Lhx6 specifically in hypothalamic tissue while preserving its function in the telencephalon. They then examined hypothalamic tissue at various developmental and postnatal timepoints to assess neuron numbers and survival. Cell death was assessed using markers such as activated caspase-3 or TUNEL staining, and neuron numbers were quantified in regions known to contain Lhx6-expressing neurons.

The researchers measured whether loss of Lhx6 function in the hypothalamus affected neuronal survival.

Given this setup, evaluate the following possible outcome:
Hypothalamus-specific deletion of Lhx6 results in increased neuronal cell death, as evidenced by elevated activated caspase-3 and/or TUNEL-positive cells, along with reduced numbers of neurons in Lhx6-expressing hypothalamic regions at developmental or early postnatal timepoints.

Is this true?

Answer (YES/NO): NO